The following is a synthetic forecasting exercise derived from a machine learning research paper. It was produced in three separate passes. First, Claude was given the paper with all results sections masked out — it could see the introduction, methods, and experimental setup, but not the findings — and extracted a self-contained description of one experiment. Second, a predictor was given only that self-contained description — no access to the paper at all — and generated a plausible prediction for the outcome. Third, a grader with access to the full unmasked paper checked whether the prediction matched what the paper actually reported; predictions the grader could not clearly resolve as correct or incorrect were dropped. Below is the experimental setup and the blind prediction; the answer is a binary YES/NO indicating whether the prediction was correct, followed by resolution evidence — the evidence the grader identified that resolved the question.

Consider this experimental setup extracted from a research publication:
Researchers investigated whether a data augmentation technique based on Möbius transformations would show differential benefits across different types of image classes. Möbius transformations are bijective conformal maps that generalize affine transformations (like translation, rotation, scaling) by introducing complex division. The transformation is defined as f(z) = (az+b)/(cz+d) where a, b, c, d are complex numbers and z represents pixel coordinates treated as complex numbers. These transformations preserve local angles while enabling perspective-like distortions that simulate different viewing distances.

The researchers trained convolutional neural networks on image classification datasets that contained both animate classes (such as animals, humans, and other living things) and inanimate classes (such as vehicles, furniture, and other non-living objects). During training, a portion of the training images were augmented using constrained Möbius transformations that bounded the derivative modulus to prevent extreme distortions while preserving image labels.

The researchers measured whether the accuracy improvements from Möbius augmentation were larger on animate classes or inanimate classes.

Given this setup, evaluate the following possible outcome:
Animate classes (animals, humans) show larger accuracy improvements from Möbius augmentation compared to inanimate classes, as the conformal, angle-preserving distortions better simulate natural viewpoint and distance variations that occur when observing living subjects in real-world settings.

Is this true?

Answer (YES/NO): YES